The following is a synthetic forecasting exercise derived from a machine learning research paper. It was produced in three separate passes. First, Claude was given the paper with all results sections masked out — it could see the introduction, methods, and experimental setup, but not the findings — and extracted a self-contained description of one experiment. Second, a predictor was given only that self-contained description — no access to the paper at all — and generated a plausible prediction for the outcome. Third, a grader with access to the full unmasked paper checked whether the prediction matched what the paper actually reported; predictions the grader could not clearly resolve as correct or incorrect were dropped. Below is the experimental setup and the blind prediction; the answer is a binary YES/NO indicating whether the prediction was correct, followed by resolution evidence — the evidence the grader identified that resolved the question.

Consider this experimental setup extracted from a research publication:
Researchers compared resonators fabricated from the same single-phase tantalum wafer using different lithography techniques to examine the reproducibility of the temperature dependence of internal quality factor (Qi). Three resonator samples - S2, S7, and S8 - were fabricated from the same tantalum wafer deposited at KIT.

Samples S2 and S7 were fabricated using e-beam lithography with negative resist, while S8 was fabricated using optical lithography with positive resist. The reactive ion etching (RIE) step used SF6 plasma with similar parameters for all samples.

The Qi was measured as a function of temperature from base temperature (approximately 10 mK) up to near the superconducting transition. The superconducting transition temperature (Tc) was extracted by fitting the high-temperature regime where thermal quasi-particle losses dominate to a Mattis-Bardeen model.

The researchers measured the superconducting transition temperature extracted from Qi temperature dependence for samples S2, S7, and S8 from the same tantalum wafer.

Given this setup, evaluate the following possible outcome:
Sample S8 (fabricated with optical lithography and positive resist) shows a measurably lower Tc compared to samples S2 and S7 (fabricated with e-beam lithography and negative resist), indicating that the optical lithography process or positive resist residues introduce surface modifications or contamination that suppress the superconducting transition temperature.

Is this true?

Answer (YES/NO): NO